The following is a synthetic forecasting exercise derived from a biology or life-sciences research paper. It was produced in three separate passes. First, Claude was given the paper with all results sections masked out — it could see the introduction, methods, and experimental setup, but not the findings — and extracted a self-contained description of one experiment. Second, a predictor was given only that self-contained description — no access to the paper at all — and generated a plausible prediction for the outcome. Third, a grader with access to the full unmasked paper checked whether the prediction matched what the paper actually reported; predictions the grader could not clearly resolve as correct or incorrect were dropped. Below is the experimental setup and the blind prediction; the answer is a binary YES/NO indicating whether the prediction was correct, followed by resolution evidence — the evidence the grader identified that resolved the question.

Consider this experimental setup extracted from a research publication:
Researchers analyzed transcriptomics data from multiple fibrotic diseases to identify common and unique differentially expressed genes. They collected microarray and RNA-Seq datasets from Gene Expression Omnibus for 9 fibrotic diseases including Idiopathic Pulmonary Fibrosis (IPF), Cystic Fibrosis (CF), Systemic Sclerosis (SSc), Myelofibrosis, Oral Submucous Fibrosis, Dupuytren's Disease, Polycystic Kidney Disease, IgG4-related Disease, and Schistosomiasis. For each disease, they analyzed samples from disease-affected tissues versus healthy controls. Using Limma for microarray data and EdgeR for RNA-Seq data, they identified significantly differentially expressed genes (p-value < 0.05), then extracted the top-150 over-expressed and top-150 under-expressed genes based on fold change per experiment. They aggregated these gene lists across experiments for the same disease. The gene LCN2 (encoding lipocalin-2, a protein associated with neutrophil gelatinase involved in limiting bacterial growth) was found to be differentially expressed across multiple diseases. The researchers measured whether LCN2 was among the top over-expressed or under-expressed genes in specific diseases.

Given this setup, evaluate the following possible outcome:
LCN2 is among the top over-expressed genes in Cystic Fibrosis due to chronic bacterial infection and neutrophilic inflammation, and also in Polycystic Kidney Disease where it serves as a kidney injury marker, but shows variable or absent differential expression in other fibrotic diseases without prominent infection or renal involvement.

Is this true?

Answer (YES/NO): NO